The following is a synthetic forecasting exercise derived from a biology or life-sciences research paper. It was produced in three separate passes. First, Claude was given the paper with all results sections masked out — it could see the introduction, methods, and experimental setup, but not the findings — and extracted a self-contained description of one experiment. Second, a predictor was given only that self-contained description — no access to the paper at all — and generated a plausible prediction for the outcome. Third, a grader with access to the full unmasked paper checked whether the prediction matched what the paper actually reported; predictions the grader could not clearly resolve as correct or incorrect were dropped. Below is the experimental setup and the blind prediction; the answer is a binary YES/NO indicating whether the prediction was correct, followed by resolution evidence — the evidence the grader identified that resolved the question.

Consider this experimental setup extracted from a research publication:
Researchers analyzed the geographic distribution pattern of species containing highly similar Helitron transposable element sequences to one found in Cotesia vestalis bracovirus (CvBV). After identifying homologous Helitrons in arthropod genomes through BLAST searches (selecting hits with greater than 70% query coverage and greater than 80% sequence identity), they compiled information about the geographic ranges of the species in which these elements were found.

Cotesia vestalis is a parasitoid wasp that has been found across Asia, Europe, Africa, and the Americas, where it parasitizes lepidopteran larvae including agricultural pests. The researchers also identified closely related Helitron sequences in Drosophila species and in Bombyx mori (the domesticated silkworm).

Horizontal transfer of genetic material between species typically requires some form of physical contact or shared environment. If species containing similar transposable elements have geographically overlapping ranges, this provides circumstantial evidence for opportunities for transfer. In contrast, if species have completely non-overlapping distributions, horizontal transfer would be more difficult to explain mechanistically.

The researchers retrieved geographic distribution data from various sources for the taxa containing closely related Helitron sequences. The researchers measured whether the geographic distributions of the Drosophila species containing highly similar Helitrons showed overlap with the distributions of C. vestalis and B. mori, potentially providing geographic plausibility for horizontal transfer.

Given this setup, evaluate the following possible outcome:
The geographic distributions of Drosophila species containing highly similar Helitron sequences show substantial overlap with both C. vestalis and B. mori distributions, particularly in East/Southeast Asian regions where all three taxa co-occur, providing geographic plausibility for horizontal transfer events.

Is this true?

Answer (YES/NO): YES